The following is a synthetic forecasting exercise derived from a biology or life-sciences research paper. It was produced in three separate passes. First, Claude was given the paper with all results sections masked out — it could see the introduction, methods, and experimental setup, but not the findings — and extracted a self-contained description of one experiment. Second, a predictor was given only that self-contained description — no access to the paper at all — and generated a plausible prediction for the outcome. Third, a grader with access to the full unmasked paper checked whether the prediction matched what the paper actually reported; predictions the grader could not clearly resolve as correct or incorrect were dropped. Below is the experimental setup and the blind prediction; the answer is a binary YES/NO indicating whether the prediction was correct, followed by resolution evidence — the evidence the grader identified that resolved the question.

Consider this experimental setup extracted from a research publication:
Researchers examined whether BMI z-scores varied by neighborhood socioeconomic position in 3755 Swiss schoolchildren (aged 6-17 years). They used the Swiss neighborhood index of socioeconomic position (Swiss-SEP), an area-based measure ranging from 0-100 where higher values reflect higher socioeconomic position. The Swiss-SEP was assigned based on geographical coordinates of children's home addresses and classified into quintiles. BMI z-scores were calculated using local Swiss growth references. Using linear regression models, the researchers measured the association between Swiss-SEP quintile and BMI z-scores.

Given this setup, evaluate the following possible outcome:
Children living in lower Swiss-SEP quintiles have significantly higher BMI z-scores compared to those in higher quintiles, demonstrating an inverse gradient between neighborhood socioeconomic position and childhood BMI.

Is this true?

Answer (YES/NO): YES